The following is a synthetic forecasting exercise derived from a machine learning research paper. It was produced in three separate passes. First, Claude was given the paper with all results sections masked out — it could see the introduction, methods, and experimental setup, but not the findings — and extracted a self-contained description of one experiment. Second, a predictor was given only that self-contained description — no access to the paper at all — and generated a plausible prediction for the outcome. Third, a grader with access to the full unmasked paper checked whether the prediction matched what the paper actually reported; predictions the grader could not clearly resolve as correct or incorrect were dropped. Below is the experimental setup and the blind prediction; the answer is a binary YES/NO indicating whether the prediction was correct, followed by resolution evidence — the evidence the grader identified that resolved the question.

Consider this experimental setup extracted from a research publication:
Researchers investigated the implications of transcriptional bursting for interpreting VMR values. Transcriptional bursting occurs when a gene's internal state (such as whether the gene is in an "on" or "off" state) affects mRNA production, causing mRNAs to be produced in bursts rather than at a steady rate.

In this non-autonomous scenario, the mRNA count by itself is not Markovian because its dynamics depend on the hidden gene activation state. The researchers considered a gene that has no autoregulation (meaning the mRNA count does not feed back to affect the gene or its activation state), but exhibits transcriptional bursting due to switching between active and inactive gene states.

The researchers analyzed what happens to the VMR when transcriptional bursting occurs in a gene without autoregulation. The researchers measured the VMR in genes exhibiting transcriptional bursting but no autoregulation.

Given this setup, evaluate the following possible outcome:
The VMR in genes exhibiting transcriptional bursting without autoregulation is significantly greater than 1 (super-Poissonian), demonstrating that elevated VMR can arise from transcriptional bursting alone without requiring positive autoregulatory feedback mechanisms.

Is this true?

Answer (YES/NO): YES